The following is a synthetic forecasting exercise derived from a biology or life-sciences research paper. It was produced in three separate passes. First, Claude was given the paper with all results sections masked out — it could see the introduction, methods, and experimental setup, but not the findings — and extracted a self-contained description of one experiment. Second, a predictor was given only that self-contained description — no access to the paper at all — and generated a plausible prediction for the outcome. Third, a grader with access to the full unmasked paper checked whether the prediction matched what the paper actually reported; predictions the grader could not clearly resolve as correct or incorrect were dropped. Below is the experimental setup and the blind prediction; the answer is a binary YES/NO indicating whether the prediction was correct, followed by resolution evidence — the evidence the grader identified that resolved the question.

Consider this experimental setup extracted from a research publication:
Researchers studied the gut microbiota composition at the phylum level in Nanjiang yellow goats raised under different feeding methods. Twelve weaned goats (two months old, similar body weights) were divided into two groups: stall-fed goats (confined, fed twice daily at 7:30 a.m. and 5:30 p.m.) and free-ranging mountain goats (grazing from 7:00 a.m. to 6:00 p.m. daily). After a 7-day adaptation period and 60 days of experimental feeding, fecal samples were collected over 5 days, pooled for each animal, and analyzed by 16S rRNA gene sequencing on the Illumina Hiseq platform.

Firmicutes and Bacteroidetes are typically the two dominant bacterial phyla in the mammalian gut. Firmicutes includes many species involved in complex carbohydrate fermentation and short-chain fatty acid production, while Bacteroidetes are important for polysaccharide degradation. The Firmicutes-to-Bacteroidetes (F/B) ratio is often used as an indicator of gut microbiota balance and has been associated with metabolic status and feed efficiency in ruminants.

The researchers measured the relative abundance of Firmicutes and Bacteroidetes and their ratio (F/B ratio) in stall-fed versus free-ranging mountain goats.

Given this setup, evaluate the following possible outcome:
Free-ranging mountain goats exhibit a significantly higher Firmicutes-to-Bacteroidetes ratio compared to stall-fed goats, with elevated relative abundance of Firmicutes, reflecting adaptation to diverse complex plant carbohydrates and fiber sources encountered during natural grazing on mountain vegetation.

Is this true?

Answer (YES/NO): NO